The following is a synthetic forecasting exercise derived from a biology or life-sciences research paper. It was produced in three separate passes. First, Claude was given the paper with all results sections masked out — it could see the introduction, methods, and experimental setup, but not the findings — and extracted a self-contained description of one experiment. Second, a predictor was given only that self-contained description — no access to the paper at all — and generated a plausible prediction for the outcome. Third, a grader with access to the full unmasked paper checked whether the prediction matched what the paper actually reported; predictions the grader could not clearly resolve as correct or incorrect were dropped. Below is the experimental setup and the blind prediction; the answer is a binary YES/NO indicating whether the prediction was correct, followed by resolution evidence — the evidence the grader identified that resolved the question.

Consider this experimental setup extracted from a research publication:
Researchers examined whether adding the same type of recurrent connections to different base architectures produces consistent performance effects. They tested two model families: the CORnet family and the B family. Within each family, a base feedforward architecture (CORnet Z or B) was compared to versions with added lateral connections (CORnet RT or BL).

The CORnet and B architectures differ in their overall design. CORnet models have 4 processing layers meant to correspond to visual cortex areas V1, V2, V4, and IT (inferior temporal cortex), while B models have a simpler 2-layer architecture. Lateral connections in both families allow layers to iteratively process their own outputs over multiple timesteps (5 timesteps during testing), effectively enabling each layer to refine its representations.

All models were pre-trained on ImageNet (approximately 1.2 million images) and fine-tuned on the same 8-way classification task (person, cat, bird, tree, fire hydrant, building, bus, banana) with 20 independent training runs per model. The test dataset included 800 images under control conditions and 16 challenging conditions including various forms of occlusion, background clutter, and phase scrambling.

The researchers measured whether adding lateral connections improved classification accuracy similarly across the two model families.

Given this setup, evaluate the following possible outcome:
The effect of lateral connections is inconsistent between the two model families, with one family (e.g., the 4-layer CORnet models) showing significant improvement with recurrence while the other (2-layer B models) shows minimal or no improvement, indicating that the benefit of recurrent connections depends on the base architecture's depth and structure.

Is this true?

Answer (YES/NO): NO